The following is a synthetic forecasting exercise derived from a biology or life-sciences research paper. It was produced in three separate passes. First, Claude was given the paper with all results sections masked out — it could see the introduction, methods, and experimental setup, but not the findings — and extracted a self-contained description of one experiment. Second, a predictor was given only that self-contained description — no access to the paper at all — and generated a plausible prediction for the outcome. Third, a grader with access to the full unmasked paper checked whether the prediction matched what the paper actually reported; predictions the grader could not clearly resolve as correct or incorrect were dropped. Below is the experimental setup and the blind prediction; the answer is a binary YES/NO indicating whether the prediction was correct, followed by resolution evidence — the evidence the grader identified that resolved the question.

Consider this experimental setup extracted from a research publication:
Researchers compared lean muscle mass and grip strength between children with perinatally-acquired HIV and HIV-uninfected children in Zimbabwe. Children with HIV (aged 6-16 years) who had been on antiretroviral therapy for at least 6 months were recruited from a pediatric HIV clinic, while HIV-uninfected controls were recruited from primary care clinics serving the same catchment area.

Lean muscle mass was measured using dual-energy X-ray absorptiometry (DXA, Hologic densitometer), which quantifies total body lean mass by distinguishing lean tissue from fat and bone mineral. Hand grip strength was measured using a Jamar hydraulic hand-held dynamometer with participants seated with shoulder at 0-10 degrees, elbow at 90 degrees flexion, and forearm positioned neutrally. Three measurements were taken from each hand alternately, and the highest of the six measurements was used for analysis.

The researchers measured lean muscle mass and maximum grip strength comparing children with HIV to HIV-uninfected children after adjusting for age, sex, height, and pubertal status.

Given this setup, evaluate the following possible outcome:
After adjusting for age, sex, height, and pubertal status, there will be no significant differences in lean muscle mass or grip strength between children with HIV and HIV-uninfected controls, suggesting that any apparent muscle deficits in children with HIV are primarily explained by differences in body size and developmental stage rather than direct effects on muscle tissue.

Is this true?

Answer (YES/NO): YES